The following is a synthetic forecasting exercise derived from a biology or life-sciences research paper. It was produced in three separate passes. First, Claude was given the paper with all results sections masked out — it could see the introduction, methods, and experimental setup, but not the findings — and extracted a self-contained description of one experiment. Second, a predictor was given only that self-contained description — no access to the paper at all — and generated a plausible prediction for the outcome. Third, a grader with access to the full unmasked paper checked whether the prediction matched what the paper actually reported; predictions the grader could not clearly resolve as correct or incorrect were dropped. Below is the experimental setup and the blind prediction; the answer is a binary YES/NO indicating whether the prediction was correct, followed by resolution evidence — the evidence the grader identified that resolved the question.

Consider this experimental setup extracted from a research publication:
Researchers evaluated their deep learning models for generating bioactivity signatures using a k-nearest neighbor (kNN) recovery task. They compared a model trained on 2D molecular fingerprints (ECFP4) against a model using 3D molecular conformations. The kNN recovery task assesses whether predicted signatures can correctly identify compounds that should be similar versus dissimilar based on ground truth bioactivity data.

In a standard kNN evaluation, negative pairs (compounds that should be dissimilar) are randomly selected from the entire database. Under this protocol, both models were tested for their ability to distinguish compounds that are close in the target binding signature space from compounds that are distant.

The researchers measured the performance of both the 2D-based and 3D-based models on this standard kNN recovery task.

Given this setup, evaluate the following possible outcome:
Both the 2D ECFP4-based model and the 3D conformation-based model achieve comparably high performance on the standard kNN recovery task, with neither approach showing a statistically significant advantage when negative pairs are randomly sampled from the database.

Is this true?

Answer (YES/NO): YES